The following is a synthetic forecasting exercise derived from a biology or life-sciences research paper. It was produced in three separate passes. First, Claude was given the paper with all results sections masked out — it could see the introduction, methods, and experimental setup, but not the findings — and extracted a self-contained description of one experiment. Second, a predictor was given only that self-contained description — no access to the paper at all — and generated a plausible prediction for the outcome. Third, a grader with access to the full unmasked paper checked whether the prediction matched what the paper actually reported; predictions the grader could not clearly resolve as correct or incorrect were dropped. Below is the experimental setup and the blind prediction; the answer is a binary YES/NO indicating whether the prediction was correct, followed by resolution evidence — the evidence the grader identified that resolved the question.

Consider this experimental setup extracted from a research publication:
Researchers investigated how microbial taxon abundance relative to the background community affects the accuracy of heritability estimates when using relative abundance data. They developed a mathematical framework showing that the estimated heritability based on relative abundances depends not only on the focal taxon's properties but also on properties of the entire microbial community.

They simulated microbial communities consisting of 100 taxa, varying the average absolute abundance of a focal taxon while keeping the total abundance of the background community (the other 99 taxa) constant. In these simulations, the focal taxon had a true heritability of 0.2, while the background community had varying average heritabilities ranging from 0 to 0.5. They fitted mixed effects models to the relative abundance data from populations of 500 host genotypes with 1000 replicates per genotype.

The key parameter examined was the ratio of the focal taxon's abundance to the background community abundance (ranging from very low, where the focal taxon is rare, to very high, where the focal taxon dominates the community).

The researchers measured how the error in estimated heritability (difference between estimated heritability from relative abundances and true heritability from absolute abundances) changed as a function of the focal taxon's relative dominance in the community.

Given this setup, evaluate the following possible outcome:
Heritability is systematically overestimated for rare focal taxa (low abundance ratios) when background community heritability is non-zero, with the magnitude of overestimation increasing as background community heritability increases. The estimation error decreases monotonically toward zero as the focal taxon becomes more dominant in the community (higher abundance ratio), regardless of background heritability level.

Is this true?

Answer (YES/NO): NO